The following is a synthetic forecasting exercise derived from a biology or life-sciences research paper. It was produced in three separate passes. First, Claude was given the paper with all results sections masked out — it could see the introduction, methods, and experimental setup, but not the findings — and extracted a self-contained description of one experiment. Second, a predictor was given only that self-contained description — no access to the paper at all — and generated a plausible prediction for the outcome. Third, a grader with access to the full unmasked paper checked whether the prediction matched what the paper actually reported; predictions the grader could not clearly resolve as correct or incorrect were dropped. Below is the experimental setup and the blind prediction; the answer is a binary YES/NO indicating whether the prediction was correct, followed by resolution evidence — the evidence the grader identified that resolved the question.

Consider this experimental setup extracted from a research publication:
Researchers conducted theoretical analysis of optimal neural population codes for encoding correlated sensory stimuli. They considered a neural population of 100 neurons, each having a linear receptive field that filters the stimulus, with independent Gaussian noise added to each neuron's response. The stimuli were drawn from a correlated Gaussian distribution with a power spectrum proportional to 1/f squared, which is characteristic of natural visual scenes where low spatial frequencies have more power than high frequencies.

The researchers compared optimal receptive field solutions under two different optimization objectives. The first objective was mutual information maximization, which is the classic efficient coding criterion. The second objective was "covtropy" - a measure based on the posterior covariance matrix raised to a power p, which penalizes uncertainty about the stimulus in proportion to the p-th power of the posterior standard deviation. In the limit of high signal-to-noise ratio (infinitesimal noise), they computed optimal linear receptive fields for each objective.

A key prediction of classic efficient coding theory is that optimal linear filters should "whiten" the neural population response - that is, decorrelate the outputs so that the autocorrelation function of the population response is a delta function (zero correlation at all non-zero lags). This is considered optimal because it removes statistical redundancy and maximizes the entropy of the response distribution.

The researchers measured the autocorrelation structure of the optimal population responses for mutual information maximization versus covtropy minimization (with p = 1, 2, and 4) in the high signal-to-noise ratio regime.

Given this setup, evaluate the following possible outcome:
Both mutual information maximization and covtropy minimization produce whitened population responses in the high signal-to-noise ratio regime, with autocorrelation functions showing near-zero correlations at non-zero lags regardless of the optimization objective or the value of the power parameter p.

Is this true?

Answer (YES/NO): NO